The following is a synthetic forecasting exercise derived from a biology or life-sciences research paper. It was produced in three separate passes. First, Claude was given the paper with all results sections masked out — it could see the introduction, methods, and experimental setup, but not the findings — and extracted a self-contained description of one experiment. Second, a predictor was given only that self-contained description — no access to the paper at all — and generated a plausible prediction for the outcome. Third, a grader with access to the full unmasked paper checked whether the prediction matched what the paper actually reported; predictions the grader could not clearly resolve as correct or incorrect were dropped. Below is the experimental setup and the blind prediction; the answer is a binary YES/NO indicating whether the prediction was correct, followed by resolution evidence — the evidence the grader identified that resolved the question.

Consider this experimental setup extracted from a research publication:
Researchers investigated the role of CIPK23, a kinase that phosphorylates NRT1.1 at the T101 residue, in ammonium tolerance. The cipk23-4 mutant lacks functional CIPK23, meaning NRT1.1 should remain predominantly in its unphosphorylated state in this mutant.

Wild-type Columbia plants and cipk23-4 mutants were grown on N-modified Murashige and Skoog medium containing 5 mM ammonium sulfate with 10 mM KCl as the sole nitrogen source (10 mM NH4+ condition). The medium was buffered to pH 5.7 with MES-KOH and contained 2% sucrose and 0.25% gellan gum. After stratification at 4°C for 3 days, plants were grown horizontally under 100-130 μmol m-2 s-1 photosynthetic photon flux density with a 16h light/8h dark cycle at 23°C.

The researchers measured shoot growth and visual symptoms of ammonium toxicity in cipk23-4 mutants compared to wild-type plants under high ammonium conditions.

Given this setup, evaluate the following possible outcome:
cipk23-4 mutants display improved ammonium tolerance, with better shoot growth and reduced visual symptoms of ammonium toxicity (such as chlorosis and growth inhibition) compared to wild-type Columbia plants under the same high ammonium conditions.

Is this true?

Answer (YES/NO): NO